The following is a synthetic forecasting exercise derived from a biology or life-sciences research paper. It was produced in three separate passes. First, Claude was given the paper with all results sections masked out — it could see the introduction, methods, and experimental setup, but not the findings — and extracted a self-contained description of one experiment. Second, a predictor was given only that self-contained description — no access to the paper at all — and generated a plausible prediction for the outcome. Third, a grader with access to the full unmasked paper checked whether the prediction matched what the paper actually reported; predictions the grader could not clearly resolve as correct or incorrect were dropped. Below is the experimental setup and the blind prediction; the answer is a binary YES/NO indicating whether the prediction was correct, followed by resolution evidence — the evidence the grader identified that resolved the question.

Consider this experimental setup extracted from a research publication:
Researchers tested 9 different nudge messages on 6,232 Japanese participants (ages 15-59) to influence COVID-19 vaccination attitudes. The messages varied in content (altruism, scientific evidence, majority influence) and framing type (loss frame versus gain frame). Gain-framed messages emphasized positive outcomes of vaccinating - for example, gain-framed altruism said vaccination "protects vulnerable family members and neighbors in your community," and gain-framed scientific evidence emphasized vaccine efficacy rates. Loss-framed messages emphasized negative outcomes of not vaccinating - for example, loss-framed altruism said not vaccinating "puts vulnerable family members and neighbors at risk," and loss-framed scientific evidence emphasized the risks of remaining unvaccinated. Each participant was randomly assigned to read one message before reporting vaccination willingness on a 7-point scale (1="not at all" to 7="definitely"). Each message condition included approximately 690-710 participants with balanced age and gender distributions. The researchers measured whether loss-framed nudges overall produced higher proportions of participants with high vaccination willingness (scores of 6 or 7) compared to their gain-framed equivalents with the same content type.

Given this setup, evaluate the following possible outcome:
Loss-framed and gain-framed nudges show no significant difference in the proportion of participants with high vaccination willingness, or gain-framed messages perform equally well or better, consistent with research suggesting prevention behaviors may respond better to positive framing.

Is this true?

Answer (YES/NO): NO